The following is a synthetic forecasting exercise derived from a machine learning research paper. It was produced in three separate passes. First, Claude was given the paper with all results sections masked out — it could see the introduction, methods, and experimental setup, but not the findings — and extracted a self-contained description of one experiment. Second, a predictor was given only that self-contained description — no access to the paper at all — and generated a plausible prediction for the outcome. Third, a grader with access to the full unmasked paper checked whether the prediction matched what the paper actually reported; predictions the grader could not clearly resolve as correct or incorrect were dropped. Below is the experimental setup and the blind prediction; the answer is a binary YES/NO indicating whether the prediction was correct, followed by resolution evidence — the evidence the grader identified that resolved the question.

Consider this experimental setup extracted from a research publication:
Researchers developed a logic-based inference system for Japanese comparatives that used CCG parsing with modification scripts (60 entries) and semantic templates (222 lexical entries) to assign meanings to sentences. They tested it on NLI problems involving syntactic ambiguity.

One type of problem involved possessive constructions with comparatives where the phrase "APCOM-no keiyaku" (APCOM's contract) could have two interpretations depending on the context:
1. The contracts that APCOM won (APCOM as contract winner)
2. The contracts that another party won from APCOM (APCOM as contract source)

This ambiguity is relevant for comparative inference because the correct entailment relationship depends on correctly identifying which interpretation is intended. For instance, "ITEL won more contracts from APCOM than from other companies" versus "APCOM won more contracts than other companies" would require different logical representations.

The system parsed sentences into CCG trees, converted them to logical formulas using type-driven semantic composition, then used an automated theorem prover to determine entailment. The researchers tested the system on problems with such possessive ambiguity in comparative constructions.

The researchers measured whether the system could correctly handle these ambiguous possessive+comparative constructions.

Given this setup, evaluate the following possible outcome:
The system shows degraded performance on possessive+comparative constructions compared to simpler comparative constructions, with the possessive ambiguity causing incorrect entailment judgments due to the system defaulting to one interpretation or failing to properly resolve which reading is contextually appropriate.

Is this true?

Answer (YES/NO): YES